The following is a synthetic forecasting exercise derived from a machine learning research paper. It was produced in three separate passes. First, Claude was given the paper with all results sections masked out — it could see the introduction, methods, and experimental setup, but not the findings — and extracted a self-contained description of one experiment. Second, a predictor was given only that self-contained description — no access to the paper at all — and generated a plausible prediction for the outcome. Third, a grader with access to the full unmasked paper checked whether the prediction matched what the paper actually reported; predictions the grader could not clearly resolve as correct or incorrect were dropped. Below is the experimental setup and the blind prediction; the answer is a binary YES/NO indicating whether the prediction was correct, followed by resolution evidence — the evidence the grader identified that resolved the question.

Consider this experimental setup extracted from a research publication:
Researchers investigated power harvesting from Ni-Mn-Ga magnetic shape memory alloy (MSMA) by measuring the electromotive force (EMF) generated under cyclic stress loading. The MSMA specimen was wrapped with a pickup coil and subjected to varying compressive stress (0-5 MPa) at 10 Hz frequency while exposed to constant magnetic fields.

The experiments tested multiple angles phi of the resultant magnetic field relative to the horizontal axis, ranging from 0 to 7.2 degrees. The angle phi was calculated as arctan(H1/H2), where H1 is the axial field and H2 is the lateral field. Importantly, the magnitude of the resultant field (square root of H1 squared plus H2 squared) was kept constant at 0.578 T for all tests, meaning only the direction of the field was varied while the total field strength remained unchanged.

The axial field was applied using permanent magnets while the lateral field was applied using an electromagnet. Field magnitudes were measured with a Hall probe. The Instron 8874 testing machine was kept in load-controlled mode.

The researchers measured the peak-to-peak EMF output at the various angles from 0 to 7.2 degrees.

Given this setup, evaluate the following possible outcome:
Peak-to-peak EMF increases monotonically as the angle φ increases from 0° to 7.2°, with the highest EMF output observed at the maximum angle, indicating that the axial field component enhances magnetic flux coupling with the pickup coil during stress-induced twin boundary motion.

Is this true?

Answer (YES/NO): NO